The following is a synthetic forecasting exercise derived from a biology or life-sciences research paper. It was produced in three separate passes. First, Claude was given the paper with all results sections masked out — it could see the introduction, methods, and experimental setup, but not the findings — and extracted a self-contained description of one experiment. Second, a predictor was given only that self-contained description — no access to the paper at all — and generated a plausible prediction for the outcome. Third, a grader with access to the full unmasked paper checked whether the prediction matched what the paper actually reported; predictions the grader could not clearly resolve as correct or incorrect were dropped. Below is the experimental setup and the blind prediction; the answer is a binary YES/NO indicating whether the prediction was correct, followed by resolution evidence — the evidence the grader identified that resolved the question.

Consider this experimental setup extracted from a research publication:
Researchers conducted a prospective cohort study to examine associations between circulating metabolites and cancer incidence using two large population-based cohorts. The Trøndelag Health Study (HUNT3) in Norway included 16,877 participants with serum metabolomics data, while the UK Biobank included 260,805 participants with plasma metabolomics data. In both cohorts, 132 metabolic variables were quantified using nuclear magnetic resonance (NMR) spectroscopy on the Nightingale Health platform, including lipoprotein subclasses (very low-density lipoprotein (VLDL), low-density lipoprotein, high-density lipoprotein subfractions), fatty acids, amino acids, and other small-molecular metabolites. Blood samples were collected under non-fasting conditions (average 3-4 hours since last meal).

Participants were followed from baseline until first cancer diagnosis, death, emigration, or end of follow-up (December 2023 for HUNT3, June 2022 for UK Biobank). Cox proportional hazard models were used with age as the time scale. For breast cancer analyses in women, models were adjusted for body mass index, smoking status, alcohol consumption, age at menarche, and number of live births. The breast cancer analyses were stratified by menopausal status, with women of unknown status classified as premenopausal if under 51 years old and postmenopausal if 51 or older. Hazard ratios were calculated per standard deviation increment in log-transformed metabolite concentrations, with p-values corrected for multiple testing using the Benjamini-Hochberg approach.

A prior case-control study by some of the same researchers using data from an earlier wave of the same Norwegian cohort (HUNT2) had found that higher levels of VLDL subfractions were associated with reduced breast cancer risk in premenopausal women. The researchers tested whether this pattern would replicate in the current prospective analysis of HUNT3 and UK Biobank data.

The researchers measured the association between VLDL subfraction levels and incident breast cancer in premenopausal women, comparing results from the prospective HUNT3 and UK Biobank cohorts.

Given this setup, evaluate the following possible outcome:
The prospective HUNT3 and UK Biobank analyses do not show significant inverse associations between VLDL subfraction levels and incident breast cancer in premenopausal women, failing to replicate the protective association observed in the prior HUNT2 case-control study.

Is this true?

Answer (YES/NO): NO